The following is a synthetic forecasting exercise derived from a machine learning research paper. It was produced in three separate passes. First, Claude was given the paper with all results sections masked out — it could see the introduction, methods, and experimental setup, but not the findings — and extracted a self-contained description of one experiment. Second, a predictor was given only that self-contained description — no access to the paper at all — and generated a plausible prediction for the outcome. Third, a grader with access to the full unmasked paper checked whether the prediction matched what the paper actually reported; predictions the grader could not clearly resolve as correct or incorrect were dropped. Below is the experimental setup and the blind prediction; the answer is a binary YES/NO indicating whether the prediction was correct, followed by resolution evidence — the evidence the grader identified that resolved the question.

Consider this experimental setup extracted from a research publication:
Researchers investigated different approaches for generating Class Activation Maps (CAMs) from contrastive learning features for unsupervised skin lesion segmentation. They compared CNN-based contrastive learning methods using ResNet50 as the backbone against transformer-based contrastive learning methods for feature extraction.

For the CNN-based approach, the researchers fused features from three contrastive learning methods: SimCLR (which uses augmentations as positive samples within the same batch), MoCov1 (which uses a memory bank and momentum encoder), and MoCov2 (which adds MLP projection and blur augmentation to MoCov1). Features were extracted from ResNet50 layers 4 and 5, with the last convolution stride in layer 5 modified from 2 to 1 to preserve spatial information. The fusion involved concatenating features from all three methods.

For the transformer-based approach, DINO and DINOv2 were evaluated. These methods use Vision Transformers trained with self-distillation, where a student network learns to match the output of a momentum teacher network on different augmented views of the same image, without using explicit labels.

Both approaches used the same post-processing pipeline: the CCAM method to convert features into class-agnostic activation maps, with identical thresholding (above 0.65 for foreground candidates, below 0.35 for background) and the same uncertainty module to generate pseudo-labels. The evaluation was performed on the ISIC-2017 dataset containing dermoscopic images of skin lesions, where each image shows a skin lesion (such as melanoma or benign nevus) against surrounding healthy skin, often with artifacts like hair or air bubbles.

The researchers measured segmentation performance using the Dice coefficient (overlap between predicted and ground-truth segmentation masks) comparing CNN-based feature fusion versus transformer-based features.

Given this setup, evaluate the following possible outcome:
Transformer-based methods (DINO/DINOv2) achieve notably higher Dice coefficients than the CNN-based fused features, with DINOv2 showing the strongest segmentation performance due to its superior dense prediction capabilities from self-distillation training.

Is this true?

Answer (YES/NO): NO